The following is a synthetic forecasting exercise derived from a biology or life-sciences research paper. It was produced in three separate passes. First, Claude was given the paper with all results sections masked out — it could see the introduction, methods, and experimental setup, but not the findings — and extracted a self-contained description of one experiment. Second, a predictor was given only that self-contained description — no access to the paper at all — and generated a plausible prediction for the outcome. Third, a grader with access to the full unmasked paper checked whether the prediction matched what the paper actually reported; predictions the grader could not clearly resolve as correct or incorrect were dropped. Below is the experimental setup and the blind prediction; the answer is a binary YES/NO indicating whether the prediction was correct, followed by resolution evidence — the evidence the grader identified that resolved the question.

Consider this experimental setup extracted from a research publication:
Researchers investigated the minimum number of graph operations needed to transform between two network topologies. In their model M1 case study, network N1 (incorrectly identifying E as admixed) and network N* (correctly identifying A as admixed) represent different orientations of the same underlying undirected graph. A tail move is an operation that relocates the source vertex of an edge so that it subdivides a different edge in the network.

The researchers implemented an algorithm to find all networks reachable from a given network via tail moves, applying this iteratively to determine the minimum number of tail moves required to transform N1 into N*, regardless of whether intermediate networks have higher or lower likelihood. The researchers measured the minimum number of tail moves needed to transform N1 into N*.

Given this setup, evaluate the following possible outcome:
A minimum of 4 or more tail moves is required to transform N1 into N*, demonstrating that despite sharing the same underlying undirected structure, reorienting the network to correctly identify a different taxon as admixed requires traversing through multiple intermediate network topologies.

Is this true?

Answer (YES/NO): NO